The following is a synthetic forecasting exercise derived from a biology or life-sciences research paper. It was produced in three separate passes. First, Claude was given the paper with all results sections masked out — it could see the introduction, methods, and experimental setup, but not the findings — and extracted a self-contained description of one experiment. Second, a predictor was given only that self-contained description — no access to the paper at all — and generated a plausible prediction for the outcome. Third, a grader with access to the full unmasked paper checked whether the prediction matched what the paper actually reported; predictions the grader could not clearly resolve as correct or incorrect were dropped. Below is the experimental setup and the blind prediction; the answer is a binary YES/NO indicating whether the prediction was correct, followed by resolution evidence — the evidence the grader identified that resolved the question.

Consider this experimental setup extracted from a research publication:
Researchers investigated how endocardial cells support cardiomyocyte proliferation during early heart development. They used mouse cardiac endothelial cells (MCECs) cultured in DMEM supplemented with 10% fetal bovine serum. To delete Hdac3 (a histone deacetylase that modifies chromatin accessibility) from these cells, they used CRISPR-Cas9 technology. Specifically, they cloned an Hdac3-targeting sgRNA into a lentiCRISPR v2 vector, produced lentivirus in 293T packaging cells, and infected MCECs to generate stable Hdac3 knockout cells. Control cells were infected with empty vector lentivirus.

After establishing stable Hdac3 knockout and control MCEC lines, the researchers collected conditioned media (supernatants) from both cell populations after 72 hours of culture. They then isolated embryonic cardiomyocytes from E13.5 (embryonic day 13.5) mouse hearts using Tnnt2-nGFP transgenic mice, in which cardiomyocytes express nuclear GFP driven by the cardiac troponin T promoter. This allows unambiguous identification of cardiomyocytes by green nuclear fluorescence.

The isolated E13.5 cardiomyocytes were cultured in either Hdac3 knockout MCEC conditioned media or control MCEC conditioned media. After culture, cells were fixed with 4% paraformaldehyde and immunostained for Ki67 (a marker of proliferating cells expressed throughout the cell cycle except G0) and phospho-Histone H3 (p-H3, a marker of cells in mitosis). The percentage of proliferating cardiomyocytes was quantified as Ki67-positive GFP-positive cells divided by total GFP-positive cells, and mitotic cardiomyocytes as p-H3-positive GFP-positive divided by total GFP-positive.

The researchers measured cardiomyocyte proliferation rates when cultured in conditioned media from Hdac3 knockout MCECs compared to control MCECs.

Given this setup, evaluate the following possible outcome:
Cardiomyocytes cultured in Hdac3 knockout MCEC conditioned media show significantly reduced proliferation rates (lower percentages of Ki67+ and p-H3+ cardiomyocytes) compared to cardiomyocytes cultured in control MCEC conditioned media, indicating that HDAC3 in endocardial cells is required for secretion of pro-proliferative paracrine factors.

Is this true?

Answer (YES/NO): YES